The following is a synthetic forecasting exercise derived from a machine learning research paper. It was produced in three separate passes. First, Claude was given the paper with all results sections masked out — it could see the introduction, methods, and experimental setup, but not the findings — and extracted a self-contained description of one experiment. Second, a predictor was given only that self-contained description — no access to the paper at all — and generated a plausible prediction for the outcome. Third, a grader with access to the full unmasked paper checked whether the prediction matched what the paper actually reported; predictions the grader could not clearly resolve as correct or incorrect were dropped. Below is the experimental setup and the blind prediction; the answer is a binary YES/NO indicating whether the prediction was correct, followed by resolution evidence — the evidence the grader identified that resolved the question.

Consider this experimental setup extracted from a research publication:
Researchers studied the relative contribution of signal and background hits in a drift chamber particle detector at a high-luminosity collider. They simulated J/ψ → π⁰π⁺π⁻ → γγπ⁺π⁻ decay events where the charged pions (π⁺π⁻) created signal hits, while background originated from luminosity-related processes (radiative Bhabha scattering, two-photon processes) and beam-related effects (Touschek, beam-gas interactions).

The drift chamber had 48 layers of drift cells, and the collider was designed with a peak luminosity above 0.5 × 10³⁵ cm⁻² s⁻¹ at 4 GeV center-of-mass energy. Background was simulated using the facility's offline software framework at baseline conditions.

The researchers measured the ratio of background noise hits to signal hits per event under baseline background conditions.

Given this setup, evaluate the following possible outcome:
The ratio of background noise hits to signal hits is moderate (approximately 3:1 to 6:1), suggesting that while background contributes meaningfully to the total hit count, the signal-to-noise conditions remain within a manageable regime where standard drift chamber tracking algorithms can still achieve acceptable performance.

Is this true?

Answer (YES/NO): NO